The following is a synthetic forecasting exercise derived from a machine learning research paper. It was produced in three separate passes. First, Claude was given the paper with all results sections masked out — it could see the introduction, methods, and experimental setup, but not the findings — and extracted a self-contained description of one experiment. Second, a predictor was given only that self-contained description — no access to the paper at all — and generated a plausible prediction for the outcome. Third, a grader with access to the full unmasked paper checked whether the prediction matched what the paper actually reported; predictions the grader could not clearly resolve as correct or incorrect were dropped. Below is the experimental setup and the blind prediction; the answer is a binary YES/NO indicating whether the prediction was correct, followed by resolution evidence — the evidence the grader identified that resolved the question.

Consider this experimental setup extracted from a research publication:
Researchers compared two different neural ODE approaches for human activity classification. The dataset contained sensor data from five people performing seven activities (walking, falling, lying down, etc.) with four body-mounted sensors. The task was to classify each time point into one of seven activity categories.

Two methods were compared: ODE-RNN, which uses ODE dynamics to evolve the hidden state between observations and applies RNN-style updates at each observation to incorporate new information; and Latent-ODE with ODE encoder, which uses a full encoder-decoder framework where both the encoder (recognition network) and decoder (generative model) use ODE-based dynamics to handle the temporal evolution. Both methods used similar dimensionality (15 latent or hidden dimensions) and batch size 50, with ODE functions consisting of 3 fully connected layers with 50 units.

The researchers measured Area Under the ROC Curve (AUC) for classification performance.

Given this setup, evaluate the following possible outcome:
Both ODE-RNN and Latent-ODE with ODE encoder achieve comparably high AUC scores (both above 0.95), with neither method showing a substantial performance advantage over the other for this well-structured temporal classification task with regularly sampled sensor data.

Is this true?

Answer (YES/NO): NO